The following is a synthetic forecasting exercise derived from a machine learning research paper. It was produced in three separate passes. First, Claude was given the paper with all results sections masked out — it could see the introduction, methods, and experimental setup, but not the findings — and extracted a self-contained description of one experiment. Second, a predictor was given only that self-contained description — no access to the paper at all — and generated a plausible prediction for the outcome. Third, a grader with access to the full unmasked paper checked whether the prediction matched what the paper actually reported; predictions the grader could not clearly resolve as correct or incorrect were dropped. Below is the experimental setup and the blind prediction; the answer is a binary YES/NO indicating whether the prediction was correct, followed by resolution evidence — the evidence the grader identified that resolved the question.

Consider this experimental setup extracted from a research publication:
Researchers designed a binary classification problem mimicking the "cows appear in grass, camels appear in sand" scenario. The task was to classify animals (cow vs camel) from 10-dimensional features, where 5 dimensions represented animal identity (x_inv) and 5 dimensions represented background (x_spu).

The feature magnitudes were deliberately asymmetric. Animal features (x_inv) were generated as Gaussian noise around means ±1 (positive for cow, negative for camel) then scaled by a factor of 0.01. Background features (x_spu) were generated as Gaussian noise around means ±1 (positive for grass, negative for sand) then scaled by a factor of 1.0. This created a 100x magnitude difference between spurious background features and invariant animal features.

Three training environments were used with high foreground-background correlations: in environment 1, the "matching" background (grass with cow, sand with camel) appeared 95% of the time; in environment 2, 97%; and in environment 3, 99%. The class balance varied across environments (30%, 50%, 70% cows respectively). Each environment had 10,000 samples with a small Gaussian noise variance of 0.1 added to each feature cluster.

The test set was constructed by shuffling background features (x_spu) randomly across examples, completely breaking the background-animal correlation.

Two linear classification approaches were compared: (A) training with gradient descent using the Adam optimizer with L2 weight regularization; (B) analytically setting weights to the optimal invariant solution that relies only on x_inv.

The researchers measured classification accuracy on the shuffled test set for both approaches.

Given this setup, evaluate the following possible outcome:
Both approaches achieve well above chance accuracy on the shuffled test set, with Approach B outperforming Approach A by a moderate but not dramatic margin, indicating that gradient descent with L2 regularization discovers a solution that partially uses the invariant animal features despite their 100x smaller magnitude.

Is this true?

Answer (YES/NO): NO